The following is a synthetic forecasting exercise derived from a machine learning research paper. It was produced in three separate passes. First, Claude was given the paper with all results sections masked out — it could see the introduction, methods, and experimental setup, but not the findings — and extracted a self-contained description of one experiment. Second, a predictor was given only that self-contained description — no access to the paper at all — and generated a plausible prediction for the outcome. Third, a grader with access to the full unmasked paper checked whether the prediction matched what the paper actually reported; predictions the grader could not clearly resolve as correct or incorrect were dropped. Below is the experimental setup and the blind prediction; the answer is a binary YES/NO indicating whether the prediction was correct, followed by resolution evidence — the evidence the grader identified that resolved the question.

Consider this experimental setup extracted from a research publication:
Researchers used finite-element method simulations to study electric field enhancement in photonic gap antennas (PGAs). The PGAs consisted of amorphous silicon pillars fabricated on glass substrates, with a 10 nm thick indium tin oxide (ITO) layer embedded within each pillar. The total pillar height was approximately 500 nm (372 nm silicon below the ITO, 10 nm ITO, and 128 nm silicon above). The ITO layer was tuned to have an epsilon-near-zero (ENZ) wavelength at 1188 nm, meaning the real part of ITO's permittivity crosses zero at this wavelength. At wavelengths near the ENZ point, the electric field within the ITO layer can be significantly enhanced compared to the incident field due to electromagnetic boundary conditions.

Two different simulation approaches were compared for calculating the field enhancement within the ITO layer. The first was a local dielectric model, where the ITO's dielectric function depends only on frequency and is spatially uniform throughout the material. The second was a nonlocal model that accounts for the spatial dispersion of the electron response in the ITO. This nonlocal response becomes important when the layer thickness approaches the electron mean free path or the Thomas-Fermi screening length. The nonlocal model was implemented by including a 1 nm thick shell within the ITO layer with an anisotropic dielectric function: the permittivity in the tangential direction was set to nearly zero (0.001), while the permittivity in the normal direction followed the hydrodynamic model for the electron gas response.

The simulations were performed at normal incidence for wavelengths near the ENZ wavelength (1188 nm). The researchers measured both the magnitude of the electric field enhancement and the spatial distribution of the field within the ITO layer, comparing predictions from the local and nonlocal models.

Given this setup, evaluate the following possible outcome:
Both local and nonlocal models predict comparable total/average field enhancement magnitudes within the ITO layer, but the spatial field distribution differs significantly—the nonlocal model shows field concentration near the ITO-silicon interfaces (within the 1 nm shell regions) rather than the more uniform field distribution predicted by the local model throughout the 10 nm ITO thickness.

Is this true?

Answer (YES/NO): NO